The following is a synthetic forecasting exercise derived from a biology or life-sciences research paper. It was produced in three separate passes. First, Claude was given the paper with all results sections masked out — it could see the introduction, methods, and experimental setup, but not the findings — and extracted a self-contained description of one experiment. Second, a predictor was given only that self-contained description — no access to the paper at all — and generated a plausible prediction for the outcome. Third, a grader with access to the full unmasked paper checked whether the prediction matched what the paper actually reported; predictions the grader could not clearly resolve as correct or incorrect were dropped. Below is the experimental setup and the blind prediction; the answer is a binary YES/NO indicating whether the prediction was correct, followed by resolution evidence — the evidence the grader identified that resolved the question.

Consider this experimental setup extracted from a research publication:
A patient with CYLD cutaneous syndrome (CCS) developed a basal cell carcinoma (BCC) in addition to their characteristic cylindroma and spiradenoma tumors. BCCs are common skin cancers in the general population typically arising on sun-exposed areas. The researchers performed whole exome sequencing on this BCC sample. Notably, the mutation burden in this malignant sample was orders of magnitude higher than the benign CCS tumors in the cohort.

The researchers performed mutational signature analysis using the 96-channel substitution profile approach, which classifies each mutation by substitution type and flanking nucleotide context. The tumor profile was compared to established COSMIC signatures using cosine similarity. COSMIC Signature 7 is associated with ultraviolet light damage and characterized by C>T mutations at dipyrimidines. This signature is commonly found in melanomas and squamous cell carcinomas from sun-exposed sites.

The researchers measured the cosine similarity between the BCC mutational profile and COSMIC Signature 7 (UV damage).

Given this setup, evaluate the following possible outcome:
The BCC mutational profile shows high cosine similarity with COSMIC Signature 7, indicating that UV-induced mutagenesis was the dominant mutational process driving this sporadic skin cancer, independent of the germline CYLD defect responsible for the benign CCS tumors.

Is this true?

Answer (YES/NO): YES